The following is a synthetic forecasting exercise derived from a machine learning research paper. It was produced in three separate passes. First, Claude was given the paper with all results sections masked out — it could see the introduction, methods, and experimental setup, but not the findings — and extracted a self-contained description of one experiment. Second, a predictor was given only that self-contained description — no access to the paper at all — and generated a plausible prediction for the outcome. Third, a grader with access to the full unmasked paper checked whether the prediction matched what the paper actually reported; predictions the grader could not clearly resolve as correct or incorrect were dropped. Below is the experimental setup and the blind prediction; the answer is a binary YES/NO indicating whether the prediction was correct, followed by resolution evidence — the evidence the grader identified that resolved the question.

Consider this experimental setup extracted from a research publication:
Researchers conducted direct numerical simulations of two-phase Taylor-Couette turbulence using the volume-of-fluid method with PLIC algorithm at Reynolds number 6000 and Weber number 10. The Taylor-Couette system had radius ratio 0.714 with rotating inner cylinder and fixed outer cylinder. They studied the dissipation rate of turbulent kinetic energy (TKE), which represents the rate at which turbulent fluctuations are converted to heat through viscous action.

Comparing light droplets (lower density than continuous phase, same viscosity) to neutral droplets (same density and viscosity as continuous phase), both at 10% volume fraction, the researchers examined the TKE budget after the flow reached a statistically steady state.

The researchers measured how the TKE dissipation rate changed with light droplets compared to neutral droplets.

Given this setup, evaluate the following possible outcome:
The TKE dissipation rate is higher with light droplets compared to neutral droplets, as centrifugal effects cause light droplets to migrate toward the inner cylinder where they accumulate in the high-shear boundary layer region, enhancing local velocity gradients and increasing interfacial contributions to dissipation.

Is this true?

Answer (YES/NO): NO